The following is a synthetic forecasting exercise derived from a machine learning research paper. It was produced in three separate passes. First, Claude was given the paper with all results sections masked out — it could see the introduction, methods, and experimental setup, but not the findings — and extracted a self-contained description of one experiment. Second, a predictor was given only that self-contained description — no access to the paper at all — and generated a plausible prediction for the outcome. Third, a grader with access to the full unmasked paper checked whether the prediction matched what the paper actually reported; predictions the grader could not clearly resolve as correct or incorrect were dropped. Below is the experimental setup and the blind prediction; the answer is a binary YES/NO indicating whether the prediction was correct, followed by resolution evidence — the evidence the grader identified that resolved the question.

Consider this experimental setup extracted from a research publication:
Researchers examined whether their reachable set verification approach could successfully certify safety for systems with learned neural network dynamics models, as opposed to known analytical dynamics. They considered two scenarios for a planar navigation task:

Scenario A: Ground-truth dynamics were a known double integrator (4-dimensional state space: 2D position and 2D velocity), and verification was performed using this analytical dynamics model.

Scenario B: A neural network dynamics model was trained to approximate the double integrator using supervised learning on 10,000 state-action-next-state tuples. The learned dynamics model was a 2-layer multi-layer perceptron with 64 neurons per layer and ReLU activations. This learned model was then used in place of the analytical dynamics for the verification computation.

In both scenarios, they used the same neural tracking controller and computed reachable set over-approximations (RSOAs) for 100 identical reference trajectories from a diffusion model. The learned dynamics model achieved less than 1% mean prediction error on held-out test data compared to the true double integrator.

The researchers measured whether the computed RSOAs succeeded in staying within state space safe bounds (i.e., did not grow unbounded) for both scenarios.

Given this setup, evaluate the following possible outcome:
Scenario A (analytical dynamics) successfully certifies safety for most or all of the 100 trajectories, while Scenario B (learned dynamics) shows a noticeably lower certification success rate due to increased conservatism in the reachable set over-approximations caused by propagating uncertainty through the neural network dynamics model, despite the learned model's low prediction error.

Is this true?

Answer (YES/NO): NO